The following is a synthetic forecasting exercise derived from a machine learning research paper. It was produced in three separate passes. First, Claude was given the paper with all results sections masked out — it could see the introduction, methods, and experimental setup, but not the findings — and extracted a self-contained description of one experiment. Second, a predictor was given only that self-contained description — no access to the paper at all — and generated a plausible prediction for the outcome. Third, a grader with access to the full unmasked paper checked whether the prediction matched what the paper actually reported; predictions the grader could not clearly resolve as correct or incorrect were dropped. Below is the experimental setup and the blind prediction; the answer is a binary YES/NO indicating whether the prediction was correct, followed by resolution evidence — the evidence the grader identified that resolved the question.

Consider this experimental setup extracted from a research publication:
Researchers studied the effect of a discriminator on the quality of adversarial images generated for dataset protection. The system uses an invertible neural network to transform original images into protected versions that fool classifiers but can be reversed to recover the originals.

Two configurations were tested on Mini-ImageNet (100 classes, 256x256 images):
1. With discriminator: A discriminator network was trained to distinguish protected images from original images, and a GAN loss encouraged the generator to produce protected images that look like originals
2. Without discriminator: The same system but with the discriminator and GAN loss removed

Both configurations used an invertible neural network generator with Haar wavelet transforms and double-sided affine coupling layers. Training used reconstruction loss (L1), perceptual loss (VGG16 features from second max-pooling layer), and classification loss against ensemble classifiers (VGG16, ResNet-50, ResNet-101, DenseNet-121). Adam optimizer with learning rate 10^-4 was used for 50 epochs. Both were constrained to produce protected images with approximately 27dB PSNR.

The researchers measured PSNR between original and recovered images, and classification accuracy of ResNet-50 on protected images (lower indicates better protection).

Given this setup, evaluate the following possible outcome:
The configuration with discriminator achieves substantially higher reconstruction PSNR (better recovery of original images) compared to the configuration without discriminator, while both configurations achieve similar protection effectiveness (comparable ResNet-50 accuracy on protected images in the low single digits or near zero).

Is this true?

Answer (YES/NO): NO